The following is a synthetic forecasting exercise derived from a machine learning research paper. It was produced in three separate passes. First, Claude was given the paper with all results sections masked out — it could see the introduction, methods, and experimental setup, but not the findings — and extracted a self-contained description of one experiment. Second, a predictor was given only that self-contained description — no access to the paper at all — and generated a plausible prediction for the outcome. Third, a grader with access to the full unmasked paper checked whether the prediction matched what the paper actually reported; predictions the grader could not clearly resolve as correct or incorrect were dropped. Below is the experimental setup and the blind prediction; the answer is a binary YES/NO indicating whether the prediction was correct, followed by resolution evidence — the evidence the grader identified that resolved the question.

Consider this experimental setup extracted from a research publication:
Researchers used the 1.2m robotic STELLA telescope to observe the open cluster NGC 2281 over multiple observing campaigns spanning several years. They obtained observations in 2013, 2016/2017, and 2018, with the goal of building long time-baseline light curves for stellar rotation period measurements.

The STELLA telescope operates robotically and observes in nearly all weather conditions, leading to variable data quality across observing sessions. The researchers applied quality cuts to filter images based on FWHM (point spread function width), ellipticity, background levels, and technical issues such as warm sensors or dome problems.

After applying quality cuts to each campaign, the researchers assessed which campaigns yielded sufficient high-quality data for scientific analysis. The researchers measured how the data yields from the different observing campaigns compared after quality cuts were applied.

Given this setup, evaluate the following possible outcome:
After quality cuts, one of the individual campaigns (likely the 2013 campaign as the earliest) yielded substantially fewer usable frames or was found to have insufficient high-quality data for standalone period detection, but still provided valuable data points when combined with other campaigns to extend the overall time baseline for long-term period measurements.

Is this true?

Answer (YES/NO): NO